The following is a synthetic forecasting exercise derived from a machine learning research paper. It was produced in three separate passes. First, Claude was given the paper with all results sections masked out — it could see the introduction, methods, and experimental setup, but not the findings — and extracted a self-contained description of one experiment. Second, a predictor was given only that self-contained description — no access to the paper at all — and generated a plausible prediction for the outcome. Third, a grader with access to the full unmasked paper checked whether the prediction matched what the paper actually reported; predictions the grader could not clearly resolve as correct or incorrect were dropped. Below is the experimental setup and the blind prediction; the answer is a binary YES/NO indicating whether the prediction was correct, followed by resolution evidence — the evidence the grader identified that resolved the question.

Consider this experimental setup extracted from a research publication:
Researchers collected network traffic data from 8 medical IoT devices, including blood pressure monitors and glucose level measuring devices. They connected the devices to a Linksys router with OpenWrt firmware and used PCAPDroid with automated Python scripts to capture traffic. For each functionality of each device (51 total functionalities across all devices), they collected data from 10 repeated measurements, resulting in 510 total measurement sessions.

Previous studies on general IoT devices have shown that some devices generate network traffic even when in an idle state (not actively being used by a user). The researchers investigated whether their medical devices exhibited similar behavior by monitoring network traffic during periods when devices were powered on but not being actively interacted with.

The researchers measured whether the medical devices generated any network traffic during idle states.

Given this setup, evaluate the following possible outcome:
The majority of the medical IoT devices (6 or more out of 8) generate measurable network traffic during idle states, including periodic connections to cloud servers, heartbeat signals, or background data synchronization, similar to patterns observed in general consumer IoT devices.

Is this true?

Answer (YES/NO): NO